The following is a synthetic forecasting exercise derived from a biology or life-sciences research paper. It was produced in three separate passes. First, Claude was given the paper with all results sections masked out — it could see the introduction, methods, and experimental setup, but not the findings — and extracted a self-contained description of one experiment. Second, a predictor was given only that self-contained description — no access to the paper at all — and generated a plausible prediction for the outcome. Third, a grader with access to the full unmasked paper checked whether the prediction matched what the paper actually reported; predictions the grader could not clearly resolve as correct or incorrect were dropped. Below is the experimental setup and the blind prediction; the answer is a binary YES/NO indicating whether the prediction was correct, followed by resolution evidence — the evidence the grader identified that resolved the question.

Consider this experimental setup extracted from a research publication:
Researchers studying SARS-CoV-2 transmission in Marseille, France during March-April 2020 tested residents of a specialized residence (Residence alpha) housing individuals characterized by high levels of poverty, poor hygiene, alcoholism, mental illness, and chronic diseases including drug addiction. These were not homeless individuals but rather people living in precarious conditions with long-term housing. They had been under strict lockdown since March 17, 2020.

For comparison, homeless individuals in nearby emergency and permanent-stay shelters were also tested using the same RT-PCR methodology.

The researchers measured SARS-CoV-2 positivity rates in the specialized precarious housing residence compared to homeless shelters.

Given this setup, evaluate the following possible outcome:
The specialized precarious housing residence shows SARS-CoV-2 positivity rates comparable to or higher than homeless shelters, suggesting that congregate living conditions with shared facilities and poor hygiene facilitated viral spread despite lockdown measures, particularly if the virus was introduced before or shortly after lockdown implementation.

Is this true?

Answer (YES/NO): NO